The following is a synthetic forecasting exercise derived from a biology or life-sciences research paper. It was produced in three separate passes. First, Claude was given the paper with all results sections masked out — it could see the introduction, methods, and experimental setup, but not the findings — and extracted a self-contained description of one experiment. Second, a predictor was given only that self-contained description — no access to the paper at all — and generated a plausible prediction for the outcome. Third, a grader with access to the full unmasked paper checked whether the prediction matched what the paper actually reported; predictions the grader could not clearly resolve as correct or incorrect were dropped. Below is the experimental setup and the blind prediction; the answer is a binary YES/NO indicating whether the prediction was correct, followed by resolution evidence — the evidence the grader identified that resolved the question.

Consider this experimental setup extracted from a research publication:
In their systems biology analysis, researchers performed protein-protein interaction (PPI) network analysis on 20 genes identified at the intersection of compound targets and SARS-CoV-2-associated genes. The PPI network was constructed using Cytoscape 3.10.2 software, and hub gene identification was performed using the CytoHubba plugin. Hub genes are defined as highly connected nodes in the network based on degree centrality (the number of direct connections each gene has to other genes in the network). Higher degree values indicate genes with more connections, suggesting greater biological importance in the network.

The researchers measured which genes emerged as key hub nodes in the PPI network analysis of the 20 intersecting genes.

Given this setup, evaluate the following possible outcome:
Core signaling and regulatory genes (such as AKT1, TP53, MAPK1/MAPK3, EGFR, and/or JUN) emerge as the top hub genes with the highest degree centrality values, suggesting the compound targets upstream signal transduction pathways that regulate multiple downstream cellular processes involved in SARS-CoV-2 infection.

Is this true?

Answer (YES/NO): NO